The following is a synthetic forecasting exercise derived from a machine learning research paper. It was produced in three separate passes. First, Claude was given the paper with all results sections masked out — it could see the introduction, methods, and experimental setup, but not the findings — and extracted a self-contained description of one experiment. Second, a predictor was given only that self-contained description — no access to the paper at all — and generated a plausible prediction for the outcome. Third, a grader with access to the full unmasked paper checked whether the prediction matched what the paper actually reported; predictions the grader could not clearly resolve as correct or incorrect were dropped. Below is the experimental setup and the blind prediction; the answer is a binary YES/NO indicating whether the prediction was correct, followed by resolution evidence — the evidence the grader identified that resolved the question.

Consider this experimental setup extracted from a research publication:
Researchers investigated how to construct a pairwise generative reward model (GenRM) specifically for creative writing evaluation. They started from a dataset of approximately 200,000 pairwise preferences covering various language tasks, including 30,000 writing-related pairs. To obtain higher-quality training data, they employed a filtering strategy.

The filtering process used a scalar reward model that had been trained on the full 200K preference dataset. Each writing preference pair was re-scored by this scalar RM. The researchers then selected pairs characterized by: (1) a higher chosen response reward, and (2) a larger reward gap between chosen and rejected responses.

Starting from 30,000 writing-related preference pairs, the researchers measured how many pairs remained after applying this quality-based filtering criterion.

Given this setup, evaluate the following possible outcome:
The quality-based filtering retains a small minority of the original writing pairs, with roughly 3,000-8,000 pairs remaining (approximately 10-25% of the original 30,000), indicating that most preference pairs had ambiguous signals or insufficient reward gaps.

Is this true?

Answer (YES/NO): NO